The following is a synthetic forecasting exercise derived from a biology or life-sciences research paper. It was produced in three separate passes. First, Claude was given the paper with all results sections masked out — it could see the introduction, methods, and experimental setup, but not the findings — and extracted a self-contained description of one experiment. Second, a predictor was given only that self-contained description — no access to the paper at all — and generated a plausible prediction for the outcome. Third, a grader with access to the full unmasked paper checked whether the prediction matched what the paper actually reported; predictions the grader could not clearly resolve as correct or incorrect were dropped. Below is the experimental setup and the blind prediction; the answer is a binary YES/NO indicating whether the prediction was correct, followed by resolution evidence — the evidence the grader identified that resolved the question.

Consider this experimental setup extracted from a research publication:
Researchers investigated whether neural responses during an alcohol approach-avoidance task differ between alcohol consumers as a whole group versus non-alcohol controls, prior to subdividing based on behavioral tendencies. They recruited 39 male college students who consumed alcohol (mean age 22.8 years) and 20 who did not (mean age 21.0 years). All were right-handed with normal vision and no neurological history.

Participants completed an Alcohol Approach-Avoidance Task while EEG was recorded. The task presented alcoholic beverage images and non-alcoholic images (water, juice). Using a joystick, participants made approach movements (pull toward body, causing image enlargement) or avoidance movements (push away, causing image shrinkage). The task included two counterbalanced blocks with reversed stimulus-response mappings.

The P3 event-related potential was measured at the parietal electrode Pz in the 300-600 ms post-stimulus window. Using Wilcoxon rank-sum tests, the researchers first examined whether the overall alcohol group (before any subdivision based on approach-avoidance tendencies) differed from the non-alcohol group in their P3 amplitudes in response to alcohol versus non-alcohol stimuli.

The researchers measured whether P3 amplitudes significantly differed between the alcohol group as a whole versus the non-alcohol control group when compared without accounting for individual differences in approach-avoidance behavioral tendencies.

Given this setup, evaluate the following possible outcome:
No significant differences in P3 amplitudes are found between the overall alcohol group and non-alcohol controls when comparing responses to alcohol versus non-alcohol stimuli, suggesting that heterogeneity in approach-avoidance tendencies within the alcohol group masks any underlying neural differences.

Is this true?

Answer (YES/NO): NO